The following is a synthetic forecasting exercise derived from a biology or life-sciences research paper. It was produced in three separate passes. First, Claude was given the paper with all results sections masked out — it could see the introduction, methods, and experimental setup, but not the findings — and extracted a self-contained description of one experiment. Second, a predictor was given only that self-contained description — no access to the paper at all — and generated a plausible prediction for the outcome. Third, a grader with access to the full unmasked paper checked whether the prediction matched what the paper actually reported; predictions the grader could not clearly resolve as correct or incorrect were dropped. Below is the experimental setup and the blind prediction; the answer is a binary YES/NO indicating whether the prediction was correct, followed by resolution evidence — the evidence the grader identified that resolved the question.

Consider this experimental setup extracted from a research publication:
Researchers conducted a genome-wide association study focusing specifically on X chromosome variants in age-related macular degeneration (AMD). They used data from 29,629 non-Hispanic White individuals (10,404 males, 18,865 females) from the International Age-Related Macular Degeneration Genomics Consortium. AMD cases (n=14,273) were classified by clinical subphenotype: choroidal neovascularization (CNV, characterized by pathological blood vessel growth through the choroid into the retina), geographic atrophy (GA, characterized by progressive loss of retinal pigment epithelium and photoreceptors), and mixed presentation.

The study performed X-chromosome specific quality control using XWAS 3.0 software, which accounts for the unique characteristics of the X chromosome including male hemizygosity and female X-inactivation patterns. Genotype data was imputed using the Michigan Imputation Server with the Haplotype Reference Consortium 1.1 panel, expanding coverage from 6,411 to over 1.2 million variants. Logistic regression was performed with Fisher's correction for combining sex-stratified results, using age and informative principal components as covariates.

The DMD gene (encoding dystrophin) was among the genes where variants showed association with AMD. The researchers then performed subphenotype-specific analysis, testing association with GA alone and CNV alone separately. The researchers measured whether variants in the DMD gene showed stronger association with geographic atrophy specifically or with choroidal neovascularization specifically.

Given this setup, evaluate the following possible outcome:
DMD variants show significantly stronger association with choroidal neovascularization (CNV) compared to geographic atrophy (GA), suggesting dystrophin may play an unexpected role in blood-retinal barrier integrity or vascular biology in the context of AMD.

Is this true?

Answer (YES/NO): NO